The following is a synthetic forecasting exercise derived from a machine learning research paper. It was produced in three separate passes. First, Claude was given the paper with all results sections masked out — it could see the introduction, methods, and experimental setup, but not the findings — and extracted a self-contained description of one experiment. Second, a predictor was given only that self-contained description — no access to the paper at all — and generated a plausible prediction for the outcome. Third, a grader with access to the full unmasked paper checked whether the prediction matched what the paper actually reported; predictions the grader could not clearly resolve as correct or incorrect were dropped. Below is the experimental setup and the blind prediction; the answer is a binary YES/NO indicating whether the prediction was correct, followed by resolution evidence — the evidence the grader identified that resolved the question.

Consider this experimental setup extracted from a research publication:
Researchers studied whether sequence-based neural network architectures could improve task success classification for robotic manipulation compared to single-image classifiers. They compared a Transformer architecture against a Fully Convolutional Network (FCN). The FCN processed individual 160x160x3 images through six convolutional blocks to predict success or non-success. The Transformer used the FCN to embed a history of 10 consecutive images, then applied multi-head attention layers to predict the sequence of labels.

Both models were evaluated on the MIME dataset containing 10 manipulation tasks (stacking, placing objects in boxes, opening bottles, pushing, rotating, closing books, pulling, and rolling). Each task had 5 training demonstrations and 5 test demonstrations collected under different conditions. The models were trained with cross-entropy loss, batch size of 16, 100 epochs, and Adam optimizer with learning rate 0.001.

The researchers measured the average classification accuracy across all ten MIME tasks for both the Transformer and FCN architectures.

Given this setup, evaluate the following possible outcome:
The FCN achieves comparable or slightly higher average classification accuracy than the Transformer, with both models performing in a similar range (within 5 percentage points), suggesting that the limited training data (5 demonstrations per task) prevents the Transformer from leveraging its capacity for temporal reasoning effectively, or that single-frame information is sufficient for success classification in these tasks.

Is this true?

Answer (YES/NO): YES